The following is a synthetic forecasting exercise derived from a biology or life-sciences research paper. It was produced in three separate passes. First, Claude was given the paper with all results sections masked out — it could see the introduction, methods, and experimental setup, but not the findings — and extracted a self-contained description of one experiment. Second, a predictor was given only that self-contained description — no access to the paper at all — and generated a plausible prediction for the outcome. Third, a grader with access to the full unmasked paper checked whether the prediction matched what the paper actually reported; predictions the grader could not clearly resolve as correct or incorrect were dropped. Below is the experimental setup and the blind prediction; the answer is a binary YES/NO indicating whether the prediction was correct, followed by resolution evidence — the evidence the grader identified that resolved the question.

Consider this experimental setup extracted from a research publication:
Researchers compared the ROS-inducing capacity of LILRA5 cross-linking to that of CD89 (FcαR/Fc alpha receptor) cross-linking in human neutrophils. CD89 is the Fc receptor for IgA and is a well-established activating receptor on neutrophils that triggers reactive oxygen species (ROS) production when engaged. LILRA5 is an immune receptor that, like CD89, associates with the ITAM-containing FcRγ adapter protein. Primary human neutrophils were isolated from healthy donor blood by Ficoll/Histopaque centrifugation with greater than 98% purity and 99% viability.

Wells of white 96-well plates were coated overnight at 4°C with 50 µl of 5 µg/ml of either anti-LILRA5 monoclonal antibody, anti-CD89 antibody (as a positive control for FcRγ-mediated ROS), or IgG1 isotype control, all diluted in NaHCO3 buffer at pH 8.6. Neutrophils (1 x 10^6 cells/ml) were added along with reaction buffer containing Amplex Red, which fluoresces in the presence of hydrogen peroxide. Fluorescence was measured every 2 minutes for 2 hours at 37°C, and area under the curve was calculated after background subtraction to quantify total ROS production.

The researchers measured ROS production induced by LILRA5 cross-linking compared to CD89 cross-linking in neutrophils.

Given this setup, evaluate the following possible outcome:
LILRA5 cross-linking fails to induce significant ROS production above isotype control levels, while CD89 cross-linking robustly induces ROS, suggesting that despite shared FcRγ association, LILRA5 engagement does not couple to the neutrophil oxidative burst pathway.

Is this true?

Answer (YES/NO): NO